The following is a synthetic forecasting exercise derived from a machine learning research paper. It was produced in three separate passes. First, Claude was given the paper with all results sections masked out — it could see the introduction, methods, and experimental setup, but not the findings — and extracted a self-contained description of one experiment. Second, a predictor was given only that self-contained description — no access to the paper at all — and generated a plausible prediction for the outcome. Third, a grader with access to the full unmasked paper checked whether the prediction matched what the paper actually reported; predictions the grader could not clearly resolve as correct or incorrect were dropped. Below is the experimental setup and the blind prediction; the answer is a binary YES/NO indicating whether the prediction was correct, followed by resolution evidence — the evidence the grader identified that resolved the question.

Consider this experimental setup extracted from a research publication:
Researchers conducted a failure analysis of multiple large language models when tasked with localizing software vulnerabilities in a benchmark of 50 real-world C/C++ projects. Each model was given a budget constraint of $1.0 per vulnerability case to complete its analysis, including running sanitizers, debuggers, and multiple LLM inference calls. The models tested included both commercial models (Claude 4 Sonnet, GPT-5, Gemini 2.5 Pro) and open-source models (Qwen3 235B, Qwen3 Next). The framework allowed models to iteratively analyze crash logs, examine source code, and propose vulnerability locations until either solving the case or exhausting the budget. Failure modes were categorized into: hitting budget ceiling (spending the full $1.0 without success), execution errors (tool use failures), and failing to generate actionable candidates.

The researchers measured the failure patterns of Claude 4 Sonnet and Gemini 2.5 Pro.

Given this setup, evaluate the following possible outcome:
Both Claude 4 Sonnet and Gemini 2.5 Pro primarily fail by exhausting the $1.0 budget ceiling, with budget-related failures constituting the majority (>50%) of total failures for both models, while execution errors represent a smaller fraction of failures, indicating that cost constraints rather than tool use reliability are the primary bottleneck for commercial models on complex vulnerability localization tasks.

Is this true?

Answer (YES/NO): YES